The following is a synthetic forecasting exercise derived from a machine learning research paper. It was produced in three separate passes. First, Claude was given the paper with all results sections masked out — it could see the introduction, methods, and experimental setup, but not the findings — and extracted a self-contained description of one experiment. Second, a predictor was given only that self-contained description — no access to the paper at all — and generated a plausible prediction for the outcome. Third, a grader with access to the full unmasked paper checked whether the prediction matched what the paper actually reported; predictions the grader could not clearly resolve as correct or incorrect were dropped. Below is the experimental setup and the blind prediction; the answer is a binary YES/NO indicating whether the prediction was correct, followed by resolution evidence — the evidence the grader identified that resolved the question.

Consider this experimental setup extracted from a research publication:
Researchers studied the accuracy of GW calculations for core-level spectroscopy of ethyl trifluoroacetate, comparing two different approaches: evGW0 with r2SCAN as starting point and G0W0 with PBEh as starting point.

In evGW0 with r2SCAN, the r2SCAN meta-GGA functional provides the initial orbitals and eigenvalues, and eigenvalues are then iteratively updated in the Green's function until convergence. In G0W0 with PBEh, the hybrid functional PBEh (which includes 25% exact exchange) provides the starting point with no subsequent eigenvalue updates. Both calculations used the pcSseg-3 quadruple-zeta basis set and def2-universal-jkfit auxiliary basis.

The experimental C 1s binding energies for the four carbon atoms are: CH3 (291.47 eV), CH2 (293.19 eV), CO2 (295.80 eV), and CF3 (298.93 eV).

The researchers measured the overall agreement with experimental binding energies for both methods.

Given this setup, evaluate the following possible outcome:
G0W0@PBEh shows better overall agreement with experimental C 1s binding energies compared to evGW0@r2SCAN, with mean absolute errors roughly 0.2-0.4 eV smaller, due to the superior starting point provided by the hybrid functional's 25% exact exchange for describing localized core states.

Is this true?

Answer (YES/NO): NO